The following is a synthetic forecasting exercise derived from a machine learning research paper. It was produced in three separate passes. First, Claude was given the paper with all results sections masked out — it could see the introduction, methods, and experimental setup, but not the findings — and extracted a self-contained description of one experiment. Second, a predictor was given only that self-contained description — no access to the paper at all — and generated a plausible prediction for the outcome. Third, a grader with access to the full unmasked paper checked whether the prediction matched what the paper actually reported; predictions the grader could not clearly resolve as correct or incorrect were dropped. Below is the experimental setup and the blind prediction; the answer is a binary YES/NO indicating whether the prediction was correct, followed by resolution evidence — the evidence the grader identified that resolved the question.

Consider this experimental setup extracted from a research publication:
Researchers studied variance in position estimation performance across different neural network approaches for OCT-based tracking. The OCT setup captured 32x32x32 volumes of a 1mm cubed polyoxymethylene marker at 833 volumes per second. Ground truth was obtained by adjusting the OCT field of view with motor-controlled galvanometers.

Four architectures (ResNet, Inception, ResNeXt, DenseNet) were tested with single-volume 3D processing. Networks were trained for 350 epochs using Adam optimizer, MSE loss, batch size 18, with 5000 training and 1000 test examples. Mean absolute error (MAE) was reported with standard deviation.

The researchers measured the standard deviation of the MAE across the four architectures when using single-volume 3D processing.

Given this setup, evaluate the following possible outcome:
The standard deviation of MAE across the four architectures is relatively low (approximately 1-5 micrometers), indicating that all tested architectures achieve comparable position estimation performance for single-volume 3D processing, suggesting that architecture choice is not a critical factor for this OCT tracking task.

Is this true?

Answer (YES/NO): NO